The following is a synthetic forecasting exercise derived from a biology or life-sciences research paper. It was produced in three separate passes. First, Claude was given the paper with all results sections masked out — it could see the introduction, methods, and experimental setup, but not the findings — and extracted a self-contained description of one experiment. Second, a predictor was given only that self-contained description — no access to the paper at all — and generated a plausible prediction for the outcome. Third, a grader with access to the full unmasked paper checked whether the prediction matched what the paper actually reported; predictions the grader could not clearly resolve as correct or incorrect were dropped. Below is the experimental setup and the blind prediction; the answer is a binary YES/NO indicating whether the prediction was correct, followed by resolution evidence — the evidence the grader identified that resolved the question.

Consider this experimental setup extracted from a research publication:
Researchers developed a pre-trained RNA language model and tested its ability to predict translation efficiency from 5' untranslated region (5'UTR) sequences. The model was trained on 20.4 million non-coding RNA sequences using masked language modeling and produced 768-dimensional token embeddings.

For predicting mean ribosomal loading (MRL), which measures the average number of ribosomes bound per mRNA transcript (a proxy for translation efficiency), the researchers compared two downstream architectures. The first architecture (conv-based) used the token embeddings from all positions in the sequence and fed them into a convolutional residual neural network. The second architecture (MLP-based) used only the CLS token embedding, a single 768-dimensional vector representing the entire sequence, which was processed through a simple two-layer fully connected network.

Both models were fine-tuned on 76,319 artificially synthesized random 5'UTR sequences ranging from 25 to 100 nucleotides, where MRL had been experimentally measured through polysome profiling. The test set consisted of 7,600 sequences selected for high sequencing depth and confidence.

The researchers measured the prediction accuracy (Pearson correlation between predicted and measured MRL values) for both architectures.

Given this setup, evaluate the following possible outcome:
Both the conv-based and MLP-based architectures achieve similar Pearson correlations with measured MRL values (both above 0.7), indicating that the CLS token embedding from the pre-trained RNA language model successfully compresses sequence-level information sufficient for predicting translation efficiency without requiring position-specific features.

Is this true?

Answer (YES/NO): YES